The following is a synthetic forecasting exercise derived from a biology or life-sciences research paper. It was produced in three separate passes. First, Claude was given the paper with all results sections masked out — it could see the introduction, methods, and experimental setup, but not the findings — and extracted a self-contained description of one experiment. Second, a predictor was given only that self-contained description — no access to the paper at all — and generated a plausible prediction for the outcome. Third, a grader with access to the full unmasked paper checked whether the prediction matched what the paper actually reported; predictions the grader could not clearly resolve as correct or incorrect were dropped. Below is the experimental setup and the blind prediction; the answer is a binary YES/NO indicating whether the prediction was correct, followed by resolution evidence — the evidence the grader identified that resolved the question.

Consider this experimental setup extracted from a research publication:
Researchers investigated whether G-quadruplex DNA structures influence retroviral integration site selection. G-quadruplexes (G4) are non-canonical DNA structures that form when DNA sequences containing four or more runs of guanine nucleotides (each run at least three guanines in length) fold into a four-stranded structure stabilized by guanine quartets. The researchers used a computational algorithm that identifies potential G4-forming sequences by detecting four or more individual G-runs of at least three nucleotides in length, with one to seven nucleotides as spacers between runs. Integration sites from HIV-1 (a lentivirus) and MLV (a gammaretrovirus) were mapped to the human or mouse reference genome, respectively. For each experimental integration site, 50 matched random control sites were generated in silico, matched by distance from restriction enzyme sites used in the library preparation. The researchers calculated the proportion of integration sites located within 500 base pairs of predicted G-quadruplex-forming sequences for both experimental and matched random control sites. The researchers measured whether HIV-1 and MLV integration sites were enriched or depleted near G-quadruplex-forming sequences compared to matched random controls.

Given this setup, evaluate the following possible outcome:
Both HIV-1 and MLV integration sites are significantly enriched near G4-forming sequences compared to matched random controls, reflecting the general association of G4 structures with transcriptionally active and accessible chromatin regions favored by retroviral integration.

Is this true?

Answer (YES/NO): YES